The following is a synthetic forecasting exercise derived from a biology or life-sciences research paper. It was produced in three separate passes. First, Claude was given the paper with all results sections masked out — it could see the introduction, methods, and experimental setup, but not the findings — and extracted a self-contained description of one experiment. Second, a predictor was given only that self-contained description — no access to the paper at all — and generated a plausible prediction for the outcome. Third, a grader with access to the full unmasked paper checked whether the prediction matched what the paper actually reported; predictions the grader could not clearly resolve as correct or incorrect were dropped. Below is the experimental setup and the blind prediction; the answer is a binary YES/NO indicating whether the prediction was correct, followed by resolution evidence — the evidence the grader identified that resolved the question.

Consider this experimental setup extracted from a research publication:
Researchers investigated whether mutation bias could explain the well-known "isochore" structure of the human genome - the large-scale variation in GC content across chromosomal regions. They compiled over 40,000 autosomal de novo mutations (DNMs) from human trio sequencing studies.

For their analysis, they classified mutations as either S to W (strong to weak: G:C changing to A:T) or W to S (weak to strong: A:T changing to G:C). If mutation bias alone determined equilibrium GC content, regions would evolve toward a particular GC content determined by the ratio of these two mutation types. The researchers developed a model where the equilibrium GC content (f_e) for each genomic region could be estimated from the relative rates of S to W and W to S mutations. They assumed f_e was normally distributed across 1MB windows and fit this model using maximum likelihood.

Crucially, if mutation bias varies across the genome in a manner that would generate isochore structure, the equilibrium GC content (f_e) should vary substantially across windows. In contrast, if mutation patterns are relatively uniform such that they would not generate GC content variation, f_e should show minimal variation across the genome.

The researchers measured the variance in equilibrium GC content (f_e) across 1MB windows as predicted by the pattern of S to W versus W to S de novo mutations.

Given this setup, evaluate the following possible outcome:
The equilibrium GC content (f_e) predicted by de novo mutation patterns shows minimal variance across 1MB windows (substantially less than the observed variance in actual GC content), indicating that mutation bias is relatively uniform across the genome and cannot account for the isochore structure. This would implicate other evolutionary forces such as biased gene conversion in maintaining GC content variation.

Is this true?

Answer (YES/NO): YES